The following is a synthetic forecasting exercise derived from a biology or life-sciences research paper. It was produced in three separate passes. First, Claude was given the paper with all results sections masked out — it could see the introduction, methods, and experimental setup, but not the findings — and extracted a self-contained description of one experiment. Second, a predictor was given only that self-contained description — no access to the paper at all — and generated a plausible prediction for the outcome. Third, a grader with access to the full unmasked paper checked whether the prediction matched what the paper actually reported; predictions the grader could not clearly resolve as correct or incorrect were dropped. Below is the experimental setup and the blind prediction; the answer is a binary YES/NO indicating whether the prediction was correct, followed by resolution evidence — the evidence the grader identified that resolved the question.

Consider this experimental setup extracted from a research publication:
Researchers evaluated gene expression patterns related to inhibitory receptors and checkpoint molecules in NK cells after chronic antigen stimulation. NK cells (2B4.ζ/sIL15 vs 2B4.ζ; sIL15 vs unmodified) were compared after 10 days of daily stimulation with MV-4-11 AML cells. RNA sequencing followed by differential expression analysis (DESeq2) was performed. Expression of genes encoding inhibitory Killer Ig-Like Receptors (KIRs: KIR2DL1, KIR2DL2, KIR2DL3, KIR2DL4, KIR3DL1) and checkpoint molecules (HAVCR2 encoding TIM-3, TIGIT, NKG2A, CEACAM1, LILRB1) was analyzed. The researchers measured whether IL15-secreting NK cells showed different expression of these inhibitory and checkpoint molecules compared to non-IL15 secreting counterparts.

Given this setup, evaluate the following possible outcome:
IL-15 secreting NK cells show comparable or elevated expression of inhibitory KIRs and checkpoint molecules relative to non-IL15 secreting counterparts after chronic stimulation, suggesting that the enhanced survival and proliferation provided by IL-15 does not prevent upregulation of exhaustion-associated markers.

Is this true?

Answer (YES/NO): YES